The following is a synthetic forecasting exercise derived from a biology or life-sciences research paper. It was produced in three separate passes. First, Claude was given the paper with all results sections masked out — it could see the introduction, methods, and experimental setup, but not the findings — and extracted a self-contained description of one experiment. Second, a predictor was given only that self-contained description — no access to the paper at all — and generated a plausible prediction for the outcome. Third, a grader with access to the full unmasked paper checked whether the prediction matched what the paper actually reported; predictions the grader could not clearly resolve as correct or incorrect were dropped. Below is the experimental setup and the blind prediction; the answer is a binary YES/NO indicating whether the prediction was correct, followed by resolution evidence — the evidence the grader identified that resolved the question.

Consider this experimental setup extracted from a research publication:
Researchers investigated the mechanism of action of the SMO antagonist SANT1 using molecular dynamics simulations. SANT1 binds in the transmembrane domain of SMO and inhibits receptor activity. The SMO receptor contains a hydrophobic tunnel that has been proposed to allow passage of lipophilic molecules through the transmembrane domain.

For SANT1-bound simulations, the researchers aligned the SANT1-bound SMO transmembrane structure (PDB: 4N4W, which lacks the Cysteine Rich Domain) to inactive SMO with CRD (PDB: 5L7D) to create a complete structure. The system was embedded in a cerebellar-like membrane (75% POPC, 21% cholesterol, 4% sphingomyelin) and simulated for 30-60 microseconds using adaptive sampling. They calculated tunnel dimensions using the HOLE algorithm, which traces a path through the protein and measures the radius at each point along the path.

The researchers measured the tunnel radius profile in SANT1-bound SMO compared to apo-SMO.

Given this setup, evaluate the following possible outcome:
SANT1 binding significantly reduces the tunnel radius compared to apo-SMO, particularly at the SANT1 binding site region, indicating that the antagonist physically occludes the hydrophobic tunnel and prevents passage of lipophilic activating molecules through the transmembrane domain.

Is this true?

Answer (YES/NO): YES